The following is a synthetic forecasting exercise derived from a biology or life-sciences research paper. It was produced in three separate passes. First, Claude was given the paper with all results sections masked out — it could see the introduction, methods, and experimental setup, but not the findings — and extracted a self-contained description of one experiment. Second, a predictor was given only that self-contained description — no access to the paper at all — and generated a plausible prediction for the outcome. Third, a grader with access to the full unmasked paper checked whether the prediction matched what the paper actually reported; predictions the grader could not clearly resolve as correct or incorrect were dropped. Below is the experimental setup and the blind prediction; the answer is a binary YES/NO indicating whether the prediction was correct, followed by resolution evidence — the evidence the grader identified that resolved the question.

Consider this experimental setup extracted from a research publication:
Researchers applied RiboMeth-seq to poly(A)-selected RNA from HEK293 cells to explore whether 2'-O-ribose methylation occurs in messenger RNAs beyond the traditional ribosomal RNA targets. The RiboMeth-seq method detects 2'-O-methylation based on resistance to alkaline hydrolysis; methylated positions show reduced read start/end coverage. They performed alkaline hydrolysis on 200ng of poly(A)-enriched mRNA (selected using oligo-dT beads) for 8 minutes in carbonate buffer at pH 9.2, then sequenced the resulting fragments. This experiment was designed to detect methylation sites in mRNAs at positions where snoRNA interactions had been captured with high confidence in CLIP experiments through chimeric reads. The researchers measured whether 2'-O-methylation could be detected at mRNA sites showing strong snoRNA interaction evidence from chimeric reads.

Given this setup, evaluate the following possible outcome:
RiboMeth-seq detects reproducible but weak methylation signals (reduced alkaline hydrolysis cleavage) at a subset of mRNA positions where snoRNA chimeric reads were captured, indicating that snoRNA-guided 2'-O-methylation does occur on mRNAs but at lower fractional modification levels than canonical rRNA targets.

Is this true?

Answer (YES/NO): NO